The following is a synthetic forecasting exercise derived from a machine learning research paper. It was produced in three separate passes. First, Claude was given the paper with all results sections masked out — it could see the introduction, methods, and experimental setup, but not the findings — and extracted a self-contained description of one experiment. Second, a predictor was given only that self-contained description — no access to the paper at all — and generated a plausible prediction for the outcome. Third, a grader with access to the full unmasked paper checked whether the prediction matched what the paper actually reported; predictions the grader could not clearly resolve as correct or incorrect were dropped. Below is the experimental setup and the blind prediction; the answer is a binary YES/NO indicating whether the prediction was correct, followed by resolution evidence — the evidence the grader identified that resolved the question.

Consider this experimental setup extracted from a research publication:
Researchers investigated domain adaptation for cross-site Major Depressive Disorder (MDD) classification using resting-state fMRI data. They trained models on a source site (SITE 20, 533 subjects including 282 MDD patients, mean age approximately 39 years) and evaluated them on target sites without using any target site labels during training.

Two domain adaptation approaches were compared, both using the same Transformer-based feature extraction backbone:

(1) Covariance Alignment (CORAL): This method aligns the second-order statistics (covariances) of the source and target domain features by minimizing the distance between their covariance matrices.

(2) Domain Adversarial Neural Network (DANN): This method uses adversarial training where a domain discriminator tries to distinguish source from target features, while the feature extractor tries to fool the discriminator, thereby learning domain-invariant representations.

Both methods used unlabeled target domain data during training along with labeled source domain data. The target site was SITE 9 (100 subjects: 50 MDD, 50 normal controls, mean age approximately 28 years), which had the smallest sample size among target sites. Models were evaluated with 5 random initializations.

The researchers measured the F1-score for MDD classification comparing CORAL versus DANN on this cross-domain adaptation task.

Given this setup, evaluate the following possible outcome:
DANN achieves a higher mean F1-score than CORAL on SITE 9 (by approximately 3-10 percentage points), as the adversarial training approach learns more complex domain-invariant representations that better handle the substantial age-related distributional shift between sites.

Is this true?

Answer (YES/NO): YES